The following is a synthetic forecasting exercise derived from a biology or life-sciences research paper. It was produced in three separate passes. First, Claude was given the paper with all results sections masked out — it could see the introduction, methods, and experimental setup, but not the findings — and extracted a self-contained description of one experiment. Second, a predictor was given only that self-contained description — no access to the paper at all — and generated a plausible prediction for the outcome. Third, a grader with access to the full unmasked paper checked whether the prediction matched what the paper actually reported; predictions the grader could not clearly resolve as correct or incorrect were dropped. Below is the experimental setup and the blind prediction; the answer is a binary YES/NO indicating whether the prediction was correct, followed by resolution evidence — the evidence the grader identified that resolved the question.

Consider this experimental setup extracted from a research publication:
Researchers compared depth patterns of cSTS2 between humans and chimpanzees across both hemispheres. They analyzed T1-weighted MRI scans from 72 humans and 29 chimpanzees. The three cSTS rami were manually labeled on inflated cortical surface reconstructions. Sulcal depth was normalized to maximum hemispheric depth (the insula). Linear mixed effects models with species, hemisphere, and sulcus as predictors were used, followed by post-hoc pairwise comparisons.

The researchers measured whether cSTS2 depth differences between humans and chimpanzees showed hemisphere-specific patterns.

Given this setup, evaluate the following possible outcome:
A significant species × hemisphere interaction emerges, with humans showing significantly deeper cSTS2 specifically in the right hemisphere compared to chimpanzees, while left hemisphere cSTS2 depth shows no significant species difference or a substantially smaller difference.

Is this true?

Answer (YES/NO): NO